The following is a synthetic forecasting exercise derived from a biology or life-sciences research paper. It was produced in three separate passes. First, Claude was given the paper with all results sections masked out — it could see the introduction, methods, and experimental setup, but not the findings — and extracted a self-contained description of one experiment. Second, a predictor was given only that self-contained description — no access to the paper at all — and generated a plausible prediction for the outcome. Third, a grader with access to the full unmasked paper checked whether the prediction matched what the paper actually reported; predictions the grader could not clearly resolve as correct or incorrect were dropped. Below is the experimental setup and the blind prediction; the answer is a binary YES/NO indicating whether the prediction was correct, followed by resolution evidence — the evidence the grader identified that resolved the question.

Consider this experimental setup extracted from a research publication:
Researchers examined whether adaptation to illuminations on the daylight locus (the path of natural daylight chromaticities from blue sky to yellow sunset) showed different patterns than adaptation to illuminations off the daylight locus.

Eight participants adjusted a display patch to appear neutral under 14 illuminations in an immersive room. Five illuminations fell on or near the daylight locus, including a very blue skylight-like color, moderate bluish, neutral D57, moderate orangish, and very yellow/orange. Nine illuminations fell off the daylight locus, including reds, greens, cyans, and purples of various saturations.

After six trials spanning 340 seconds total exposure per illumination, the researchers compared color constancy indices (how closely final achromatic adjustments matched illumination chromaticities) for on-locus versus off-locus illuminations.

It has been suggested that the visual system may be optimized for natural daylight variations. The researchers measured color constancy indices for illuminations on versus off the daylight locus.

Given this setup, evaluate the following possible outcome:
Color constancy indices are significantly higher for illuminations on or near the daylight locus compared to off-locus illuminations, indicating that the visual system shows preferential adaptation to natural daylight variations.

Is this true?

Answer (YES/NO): NO